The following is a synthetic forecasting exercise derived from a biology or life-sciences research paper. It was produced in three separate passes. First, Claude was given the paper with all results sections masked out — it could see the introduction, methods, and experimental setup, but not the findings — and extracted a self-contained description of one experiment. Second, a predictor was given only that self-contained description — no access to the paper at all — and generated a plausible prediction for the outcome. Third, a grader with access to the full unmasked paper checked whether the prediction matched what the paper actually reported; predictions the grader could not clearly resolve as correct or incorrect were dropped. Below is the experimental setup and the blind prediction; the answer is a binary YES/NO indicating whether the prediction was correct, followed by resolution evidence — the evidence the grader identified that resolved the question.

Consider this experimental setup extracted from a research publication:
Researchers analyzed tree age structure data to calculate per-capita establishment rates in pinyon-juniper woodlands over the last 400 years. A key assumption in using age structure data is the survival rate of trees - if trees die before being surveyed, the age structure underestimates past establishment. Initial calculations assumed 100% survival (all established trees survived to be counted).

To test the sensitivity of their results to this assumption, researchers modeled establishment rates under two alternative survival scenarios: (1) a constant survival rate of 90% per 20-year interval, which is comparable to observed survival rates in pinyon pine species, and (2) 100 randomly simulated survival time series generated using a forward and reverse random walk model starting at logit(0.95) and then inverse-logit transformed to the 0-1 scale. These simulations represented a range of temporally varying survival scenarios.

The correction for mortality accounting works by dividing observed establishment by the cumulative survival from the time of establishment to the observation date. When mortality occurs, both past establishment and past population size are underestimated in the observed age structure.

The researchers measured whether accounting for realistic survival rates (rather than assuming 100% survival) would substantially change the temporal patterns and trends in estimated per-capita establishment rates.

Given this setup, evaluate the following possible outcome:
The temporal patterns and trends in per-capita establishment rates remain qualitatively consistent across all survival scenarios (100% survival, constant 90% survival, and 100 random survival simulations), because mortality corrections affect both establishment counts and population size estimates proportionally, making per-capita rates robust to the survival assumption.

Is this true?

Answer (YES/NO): YES